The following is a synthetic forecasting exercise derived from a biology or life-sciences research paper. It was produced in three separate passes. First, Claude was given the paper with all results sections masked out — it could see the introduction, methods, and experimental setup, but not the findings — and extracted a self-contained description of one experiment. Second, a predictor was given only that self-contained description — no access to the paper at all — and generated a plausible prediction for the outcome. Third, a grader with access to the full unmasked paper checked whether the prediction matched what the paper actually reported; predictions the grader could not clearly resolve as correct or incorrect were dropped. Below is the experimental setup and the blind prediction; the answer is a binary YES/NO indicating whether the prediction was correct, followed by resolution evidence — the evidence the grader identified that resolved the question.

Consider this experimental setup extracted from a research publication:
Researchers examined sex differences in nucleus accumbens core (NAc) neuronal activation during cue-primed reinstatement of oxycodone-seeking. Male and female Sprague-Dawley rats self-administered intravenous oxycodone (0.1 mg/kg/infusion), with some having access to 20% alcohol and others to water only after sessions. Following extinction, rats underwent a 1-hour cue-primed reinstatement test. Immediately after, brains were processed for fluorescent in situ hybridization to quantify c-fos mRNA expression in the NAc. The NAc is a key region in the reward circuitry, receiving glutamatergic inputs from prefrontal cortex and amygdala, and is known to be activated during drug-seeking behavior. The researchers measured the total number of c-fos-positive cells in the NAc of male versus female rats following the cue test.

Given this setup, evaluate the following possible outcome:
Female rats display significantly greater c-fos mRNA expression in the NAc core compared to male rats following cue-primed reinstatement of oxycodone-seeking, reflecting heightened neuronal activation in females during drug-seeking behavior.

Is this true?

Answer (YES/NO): YES